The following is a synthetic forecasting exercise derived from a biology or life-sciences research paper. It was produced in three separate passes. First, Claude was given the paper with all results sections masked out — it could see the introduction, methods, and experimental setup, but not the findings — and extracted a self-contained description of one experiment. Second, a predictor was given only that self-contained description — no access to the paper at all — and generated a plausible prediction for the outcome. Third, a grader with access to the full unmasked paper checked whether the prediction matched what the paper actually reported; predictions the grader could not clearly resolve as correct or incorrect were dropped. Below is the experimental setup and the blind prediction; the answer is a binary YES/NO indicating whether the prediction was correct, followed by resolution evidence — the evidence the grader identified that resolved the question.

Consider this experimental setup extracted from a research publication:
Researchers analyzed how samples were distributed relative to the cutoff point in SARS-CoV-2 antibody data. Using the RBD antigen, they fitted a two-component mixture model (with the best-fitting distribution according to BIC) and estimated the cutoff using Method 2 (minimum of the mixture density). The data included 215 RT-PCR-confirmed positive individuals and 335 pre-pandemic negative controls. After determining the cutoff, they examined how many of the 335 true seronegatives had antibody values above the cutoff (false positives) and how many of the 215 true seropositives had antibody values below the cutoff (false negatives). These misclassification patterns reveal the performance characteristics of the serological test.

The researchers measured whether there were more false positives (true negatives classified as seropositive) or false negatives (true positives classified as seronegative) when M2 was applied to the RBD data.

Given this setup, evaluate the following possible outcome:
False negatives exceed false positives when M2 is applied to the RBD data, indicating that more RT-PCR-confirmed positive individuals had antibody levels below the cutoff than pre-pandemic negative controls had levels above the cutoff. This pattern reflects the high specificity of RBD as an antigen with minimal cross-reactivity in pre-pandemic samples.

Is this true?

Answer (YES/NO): YES